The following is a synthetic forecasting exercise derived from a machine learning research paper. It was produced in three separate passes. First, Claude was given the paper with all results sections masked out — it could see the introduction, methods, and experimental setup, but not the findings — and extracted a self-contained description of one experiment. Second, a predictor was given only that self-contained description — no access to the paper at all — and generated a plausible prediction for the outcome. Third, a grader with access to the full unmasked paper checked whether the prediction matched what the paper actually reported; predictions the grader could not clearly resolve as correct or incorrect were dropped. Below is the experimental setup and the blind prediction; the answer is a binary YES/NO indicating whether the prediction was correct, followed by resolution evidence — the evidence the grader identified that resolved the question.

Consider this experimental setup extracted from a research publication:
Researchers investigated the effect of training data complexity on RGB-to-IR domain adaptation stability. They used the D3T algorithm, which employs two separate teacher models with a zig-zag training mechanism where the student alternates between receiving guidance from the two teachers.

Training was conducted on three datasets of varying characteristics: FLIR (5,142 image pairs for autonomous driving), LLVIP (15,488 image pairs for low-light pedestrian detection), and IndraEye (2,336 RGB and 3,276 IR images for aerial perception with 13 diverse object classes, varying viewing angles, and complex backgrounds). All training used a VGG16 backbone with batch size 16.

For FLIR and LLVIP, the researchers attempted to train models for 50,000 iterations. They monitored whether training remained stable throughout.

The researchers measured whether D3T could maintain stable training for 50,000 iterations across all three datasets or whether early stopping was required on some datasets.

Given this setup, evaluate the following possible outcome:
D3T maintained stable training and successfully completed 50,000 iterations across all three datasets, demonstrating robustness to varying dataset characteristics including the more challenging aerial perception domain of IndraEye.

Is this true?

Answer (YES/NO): NO